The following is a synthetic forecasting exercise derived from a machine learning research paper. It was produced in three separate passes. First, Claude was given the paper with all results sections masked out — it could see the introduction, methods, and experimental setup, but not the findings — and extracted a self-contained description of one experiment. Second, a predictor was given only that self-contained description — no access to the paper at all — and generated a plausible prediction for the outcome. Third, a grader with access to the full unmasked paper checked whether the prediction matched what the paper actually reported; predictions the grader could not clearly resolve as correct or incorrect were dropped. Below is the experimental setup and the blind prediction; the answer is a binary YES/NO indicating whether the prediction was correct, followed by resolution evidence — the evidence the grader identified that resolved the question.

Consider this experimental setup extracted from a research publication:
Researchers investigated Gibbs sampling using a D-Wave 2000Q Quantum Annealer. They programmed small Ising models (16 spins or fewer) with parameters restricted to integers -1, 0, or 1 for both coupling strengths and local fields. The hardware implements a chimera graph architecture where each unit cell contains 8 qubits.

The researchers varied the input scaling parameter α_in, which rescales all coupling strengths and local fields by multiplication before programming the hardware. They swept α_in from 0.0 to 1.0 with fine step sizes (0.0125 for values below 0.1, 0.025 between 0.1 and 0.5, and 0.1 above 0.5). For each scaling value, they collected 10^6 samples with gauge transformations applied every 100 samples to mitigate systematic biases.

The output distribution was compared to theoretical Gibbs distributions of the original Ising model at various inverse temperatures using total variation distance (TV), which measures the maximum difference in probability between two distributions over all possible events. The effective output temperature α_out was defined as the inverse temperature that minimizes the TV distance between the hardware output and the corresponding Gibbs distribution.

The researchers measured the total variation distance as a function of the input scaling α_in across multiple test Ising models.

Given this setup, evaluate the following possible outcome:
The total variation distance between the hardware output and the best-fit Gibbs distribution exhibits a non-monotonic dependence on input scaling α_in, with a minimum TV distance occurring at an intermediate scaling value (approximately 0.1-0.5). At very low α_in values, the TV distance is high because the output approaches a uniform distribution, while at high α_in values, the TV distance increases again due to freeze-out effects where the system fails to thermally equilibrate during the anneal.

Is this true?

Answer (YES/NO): NO